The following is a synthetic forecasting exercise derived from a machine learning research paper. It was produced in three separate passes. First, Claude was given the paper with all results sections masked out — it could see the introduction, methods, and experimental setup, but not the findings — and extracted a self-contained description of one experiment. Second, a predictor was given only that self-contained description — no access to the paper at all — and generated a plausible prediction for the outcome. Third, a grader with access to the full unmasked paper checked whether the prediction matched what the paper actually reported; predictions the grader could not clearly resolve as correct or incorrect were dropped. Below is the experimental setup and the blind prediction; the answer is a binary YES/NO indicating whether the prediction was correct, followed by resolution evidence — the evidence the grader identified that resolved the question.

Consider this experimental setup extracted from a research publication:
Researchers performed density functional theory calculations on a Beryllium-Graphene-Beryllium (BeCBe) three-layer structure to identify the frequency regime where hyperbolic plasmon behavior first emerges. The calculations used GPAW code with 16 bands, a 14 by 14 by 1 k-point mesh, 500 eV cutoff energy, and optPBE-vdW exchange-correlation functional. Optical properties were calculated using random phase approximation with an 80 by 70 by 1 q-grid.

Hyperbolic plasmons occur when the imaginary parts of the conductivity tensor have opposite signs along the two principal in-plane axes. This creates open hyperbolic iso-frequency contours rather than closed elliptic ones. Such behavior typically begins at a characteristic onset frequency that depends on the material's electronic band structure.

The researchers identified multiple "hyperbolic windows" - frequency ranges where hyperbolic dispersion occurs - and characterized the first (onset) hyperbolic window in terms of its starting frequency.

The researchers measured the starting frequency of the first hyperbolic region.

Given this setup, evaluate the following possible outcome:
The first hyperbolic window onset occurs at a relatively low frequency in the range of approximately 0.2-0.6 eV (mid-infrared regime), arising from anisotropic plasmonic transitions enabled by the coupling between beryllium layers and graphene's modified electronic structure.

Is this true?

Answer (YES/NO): NO